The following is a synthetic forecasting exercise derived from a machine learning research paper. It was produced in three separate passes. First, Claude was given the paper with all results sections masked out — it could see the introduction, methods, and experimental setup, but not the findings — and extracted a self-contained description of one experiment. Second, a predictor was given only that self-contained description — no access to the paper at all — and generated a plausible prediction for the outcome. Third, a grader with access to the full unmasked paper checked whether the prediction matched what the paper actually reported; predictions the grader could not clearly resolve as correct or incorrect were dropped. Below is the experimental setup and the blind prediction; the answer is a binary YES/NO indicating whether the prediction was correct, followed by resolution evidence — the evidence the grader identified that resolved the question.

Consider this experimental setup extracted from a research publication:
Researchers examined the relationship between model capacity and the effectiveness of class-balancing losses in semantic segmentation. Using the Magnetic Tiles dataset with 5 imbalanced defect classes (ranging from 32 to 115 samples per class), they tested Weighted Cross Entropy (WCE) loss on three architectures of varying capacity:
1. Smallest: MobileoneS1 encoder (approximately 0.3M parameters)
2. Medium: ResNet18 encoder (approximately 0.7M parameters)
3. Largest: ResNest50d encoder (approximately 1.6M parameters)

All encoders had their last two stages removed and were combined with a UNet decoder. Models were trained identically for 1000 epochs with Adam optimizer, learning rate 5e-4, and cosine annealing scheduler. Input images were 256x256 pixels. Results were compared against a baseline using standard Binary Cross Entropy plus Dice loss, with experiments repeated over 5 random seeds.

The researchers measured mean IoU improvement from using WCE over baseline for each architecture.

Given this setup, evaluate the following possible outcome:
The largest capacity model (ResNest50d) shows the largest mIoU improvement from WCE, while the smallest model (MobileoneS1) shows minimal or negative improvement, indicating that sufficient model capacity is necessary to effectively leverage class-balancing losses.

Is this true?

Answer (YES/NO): YES